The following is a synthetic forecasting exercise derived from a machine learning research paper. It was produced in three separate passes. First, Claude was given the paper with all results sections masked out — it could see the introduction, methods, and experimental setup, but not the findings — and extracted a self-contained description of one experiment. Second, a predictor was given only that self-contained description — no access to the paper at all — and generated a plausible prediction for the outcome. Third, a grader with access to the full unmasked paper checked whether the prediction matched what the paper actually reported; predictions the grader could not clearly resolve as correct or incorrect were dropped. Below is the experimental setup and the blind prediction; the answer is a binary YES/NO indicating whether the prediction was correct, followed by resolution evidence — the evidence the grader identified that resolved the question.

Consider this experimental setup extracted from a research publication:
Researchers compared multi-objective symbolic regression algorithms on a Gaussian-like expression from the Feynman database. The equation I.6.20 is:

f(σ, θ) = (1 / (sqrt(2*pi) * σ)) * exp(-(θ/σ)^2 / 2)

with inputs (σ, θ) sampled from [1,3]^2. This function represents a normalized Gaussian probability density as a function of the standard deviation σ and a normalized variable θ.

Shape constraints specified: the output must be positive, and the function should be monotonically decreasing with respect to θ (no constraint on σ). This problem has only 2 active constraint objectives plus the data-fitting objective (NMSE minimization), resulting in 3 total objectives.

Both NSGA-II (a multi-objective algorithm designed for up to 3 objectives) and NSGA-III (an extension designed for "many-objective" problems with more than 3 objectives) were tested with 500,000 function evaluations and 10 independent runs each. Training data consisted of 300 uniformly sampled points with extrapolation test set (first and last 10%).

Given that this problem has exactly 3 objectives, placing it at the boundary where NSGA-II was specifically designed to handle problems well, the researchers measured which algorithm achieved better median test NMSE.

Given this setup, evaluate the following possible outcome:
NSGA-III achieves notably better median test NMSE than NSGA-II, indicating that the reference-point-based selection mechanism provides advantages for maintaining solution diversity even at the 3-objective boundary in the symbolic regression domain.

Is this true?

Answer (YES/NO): NO